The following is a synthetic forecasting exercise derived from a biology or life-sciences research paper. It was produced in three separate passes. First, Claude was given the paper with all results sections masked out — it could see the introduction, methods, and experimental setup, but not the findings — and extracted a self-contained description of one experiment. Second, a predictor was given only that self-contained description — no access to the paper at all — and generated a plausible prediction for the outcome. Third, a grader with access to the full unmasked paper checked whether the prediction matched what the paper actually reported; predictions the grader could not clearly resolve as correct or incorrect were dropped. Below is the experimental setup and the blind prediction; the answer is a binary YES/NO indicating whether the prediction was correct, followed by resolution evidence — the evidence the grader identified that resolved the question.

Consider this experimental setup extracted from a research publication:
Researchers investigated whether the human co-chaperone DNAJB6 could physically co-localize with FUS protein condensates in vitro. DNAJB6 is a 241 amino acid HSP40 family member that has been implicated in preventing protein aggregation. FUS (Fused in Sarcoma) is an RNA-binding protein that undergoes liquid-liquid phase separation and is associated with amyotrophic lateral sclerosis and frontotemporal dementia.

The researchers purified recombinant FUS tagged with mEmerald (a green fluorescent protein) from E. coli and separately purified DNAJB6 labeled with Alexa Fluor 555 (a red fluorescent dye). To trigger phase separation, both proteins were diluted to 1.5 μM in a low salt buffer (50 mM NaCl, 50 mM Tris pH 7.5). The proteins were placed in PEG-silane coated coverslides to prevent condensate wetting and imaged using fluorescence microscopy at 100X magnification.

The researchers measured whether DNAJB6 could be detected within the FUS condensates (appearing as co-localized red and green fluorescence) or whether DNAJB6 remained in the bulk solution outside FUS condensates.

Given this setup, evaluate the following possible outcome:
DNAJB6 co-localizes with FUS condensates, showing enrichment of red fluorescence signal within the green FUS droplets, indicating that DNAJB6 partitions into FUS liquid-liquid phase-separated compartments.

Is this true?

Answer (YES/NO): YES